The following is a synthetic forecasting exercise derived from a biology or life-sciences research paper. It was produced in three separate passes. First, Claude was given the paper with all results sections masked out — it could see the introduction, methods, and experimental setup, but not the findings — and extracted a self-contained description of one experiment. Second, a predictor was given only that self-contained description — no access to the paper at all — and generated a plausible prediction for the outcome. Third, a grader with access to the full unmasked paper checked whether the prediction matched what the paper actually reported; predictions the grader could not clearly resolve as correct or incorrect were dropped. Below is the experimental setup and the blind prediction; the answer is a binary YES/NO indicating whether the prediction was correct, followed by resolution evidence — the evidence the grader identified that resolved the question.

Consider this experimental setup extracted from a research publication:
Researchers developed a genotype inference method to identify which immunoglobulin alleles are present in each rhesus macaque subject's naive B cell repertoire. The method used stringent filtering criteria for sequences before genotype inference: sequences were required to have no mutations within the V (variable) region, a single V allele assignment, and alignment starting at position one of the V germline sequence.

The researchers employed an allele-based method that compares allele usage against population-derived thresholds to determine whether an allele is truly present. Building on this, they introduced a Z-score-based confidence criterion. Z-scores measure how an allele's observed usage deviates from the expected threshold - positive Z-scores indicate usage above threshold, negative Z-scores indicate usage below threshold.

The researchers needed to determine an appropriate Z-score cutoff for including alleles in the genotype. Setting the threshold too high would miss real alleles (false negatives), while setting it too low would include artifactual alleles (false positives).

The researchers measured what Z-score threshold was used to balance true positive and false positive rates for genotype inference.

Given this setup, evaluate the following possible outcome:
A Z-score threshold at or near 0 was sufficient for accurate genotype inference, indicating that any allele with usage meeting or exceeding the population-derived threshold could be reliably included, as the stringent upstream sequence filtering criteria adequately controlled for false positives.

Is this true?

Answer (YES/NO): YES